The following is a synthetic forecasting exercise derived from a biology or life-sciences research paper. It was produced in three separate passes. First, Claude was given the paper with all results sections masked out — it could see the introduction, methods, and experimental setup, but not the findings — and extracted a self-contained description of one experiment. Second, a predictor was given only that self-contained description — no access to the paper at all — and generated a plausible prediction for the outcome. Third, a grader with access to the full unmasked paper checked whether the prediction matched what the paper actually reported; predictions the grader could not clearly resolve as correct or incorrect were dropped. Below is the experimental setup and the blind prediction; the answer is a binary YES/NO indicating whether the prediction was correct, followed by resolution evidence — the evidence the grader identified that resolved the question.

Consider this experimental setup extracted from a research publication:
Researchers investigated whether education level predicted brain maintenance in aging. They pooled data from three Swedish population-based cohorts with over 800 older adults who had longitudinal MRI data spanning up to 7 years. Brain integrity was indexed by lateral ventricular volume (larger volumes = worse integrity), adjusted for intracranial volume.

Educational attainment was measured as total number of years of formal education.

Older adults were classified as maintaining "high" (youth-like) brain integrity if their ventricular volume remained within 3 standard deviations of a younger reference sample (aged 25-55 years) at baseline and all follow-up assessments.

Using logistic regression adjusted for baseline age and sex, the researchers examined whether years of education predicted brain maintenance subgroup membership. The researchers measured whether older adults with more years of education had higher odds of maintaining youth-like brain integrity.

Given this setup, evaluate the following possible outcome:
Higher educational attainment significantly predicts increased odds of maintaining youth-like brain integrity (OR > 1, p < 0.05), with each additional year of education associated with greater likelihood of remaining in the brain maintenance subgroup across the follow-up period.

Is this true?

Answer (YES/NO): NO